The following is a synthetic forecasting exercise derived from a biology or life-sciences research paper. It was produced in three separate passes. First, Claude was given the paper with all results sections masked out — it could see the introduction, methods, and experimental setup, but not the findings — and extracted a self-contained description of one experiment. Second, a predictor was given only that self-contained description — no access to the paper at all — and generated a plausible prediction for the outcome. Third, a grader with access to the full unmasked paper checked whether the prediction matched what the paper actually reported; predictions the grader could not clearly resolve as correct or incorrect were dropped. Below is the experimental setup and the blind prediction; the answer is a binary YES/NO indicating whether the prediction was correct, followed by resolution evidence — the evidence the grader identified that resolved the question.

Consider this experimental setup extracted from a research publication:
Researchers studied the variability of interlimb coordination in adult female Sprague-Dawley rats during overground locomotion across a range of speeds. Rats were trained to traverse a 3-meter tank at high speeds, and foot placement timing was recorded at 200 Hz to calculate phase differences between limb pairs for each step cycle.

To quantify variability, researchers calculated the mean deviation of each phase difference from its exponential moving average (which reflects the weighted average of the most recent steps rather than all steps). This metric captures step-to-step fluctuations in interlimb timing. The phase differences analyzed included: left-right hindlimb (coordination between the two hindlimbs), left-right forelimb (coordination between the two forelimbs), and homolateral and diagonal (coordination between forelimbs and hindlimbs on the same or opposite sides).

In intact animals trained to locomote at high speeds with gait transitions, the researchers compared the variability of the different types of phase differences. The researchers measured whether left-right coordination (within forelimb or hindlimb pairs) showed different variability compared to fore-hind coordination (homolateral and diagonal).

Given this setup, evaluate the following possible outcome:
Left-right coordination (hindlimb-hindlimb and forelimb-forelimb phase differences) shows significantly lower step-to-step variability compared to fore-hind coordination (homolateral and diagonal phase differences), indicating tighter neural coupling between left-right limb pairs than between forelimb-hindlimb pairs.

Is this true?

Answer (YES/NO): NO